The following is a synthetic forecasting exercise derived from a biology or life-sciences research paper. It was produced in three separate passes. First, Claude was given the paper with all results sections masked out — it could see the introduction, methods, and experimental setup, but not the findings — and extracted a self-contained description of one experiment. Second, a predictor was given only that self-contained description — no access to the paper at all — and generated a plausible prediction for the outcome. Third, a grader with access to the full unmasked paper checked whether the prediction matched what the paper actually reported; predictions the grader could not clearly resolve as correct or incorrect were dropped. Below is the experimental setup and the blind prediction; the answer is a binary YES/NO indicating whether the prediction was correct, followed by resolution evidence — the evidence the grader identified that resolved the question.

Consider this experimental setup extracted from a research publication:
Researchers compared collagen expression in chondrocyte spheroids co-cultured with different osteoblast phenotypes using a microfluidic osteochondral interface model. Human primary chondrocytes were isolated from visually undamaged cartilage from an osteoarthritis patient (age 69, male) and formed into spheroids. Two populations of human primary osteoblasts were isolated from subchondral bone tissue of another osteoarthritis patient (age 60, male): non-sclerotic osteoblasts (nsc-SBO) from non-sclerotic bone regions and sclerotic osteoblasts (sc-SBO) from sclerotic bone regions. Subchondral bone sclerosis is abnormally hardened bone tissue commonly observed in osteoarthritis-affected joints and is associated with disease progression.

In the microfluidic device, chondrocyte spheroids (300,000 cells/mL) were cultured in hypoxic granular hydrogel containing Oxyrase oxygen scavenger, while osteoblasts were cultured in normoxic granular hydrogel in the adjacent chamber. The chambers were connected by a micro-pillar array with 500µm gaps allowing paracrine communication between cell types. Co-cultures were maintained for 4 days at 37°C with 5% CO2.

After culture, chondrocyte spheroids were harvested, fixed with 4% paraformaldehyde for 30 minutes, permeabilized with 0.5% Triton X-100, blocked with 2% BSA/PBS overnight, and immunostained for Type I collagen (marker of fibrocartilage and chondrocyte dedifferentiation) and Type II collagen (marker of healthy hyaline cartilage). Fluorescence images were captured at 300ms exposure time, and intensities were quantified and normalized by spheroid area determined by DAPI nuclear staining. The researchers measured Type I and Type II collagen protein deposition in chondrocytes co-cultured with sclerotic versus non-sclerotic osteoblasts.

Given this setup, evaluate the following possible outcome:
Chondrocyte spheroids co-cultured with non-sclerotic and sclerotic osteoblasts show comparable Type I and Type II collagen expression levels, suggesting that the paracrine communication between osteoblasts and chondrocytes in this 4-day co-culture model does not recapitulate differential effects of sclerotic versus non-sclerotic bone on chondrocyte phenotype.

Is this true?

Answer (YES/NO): NO